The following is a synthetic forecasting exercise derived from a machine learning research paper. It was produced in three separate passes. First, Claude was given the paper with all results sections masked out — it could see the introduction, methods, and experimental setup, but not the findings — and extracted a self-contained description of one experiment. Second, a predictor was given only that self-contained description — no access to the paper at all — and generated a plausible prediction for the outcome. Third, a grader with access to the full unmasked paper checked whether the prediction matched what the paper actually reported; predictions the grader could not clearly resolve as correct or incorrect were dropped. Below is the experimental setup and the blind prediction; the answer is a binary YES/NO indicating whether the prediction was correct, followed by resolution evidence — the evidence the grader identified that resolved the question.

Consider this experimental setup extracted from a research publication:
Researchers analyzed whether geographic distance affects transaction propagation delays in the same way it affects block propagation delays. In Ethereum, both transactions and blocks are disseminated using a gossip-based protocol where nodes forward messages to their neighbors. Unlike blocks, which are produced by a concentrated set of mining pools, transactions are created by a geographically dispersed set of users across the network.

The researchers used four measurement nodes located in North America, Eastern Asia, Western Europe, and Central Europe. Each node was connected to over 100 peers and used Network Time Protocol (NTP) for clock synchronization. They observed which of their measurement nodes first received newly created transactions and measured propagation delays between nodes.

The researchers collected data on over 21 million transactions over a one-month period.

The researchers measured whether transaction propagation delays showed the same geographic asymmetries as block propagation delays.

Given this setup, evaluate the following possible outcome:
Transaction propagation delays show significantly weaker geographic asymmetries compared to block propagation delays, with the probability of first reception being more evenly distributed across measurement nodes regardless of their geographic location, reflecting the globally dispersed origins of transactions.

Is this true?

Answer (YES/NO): YES